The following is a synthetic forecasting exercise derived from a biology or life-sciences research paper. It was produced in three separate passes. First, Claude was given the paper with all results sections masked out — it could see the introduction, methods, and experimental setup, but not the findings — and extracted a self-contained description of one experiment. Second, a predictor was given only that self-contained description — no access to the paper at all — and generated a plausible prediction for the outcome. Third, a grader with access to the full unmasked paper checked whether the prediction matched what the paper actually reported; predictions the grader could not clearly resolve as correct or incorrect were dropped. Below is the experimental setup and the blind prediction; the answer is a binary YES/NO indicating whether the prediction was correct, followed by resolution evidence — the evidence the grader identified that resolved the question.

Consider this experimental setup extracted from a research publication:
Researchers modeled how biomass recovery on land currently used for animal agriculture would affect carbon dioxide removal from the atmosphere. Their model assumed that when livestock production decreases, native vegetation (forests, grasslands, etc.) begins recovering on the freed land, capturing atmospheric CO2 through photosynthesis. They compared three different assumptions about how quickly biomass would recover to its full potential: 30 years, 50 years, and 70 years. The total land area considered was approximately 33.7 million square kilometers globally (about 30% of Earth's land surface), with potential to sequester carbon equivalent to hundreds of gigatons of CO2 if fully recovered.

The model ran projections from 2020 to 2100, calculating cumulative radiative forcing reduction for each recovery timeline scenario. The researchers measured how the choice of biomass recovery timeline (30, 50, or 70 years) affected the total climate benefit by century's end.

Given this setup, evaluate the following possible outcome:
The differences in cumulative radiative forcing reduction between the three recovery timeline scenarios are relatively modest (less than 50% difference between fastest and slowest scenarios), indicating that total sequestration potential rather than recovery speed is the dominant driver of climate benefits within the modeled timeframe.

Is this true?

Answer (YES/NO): YES